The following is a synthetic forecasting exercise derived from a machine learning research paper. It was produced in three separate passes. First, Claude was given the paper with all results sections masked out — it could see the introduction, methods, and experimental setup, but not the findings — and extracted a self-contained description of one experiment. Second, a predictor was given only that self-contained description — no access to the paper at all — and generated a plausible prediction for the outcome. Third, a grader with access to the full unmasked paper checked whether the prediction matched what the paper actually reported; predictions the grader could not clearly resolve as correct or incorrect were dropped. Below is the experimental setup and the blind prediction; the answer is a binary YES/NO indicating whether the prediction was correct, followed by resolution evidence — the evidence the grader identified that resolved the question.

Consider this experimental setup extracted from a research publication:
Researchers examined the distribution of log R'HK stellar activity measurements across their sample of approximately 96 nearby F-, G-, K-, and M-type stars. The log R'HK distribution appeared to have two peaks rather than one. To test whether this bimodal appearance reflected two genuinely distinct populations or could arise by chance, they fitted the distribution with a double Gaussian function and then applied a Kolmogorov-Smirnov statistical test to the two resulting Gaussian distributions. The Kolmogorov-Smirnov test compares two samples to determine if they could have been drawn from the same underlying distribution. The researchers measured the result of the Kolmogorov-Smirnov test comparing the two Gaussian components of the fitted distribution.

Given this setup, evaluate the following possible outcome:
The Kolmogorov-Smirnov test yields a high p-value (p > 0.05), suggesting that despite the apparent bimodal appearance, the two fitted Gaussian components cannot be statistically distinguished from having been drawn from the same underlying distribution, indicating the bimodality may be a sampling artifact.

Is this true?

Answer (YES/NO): NO